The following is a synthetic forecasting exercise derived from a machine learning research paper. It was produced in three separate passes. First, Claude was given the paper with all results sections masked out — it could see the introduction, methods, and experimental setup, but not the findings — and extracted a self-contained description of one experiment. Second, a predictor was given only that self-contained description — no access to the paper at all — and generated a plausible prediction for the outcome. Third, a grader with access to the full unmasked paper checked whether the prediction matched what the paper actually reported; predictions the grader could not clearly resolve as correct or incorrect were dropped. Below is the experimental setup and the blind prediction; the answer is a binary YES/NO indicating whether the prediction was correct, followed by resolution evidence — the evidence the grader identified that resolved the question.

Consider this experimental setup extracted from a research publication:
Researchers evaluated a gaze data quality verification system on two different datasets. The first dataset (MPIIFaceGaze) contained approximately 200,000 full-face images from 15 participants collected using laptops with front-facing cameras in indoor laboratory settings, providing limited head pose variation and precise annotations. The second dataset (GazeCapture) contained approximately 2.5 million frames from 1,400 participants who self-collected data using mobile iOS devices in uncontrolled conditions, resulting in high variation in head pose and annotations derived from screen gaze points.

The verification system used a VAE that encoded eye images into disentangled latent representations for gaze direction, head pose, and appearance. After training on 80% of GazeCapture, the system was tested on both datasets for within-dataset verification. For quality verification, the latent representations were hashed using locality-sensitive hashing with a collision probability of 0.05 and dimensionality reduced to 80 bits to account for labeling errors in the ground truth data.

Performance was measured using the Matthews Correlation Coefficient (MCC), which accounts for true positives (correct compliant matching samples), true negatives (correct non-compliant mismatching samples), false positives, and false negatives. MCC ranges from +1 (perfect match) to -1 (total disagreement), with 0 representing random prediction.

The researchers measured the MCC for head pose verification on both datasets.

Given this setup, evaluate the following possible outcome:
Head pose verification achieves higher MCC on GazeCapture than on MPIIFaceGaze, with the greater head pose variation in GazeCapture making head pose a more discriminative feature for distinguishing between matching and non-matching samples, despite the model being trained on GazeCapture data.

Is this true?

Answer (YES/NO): NO